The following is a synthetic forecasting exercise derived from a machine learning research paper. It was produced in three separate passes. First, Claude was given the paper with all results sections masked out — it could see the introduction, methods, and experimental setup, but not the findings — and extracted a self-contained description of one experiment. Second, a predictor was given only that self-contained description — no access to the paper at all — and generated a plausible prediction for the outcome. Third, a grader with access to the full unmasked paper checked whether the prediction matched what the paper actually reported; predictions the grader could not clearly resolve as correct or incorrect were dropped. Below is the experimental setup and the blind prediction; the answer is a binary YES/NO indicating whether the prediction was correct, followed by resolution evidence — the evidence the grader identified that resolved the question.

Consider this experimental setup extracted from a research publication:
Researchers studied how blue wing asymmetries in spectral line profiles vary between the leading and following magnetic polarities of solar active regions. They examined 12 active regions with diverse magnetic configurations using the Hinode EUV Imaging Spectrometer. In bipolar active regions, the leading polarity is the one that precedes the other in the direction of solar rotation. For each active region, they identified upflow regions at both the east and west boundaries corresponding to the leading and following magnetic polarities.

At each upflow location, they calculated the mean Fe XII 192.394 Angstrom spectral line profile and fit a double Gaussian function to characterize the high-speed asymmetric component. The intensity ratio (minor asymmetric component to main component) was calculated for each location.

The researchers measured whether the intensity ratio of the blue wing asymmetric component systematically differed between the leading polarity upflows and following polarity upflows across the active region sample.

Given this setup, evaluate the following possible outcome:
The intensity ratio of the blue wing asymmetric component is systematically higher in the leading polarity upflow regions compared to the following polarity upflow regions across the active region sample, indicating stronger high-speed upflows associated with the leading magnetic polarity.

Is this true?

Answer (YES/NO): NO